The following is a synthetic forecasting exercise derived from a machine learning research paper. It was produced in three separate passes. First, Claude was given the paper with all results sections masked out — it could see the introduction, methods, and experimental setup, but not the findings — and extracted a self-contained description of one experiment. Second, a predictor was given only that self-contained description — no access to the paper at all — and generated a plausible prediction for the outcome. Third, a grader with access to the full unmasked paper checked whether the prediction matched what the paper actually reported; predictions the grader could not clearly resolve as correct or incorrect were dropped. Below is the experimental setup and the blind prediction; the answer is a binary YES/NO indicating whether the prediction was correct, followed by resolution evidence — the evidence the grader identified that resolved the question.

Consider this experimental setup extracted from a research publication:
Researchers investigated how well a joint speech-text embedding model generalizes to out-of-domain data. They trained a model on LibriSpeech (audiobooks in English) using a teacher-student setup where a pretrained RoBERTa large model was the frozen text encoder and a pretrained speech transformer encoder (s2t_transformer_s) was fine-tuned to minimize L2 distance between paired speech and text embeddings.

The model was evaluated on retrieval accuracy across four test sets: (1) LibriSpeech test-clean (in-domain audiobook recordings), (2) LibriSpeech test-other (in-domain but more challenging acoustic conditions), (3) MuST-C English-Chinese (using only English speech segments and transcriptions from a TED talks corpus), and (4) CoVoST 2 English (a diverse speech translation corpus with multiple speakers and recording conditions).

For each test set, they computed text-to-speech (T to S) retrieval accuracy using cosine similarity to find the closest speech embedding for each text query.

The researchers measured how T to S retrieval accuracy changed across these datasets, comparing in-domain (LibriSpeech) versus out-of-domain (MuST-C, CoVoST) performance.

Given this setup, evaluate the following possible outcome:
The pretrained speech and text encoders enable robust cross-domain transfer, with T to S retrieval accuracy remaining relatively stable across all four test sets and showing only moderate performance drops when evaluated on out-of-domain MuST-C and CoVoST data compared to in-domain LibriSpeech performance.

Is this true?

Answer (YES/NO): NO